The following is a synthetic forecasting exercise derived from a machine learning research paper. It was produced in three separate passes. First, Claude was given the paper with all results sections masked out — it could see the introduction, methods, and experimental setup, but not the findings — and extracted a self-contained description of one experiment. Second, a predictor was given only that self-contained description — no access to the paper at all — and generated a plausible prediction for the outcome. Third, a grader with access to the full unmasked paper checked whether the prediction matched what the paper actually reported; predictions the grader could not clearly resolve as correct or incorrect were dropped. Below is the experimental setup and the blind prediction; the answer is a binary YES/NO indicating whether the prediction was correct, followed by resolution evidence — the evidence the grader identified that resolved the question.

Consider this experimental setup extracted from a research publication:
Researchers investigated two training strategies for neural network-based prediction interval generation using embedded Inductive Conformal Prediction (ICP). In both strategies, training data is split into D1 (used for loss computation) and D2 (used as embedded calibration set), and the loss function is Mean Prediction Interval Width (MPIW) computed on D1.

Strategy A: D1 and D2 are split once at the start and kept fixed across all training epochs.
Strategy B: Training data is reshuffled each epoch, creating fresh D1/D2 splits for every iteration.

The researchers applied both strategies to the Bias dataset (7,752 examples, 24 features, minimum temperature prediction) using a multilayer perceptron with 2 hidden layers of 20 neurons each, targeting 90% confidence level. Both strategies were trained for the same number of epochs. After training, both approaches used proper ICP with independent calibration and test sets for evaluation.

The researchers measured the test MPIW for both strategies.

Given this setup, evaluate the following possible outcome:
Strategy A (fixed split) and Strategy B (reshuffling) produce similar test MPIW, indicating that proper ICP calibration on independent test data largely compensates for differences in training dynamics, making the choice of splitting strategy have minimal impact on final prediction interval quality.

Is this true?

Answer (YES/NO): NO